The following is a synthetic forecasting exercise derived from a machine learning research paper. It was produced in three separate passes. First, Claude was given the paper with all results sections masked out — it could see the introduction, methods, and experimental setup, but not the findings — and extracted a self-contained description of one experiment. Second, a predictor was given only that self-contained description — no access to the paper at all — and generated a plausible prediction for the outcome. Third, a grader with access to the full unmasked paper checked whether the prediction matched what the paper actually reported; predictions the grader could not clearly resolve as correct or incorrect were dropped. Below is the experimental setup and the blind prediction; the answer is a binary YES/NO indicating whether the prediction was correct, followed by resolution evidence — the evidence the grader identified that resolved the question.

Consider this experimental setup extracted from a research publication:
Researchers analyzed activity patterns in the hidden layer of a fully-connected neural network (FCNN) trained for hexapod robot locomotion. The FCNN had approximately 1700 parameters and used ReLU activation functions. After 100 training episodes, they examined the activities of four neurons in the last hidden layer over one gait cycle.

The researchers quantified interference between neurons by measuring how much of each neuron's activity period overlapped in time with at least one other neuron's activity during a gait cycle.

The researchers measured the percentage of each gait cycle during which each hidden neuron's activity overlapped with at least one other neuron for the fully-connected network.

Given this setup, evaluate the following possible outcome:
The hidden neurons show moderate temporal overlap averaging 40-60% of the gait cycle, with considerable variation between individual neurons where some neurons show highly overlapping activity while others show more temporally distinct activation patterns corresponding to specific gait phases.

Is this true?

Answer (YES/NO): NO